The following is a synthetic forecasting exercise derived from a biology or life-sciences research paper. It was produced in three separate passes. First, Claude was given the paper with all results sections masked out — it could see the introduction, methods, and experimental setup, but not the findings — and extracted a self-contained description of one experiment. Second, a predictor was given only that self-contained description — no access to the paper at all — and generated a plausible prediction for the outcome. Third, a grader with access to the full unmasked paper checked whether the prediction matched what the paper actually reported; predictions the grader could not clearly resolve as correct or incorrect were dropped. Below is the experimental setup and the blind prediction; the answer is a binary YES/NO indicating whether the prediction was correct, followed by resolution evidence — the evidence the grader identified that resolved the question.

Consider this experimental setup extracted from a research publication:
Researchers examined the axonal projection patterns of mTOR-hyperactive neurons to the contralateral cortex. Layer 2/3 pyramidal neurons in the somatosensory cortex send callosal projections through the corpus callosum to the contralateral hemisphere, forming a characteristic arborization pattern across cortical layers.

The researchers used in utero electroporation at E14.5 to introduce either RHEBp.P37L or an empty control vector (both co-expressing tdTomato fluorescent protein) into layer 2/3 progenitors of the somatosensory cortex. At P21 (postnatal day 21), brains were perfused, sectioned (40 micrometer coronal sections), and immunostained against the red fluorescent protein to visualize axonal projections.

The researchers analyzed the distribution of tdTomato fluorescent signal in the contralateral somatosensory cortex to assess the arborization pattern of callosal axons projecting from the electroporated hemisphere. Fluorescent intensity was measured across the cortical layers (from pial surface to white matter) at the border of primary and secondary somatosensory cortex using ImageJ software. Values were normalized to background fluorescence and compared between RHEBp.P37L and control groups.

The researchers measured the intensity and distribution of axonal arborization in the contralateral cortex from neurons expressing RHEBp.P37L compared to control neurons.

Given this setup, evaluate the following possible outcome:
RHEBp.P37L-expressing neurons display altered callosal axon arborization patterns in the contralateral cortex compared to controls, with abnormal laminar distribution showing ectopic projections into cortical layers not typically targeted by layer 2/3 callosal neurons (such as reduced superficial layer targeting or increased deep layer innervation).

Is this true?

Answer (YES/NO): YES